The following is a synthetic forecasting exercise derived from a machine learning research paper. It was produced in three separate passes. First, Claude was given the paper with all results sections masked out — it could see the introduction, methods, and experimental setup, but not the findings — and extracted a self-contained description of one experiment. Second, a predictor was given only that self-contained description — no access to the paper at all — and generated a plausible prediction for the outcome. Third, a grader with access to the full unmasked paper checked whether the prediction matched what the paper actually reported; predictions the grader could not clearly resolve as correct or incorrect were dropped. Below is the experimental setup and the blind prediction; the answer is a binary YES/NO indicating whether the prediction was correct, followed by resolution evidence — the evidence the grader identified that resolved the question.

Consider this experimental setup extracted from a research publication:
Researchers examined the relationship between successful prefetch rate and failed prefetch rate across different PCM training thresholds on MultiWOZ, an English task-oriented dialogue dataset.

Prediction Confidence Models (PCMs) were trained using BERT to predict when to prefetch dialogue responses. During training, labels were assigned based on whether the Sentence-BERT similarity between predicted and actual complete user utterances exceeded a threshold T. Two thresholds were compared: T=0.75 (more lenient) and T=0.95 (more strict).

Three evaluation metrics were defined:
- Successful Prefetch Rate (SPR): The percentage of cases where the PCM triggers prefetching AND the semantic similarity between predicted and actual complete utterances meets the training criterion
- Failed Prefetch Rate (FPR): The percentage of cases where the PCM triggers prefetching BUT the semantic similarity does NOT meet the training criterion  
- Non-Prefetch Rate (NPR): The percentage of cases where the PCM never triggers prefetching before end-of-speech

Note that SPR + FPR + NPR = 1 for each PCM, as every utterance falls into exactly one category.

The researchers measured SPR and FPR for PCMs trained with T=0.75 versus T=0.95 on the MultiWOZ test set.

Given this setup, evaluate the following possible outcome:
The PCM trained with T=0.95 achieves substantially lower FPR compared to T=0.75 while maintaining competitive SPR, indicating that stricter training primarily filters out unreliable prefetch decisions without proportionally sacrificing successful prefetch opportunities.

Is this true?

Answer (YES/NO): NO